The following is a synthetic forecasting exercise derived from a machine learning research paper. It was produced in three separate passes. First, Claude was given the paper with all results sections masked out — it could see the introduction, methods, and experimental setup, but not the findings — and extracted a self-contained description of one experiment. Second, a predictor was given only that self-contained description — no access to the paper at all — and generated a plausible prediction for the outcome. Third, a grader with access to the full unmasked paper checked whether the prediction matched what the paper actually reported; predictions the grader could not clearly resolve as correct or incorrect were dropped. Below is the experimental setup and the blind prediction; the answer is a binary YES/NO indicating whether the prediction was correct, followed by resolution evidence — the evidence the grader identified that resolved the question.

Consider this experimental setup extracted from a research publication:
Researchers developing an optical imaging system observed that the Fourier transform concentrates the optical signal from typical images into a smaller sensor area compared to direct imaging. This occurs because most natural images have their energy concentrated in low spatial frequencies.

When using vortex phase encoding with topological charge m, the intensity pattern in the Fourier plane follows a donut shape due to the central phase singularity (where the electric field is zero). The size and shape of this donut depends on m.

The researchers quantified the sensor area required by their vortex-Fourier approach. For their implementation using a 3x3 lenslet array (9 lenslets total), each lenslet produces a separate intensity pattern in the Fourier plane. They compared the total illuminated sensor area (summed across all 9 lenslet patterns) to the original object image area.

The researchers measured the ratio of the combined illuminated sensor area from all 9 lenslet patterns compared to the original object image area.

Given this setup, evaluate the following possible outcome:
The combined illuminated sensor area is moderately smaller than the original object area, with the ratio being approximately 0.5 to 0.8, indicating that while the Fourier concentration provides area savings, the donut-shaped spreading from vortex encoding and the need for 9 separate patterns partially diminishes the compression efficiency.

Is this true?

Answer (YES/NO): NO